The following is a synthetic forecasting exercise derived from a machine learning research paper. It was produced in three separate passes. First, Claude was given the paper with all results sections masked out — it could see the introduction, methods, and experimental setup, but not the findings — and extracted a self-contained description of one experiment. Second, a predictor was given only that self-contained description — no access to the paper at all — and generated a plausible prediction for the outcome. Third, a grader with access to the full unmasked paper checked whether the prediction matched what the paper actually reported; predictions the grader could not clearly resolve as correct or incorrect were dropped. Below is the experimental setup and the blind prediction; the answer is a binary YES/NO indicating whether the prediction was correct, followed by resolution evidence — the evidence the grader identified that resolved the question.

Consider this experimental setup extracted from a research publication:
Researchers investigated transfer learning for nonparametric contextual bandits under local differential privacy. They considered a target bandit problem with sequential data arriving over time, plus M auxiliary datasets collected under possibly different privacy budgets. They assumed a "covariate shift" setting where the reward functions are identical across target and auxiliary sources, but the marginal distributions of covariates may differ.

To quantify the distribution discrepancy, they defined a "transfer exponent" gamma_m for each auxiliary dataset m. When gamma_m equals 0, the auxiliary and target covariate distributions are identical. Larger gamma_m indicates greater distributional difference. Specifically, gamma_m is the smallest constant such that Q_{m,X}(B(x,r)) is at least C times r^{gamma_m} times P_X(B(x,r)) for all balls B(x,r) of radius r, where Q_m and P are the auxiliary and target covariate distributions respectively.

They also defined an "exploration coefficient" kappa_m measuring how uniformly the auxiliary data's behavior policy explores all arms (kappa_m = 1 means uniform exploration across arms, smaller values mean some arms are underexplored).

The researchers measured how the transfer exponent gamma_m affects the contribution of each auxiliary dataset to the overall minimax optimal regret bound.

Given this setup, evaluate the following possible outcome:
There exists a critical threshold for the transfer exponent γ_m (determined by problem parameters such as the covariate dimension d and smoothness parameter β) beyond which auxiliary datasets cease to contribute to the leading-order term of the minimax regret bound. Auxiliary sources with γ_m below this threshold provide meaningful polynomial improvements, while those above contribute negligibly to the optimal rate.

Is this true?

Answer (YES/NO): NO